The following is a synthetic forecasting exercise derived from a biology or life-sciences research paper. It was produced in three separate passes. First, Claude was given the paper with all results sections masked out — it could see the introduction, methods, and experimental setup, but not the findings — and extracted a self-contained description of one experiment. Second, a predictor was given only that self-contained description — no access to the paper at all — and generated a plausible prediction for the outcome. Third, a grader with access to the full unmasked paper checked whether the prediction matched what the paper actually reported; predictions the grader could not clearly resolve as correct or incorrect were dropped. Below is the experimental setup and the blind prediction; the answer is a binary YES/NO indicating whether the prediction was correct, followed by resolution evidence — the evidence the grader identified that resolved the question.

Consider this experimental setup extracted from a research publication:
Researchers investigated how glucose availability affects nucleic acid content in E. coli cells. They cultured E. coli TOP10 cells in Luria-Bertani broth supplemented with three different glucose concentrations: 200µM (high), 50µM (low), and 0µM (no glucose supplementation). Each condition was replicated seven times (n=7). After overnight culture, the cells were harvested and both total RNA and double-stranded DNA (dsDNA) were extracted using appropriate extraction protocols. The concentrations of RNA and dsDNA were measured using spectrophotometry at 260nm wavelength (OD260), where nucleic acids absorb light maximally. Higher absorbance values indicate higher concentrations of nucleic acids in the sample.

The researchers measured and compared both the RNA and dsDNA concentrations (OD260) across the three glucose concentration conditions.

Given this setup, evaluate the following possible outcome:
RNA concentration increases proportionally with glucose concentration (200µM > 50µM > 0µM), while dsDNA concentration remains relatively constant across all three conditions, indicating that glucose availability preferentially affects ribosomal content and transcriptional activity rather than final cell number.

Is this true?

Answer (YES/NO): NO